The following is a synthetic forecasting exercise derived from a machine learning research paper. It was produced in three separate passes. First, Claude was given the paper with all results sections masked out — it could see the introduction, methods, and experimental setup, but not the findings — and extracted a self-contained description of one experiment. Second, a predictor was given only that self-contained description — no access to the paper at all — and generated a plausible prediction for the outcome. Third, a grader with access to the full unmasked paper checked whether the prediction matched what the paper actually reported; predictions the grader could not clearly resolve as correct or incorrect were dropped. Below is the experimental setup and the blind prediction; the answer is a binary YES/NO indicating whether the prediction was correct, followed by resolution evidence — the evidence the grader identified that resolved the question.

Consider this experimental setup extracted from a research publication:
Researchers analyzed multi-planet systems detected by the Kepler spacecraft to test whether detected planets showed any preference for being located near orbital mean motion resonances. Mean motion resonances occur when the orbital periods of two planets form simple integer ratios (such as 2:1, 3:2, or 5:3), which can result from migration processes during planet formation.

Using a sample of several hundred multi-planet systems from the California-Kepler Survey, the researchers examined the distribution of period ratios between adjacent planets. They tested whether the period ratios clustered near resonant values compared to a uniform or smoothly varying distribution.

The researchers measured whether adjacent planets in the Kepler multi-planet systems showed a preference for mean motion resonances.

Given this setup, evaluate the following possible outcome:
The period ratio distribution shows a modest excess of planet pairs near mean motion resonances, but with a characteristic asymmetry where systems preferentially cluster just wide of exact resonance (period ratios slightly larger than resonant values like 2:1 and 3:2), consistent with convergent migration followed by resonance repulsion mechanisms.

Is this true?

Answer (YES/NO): NO